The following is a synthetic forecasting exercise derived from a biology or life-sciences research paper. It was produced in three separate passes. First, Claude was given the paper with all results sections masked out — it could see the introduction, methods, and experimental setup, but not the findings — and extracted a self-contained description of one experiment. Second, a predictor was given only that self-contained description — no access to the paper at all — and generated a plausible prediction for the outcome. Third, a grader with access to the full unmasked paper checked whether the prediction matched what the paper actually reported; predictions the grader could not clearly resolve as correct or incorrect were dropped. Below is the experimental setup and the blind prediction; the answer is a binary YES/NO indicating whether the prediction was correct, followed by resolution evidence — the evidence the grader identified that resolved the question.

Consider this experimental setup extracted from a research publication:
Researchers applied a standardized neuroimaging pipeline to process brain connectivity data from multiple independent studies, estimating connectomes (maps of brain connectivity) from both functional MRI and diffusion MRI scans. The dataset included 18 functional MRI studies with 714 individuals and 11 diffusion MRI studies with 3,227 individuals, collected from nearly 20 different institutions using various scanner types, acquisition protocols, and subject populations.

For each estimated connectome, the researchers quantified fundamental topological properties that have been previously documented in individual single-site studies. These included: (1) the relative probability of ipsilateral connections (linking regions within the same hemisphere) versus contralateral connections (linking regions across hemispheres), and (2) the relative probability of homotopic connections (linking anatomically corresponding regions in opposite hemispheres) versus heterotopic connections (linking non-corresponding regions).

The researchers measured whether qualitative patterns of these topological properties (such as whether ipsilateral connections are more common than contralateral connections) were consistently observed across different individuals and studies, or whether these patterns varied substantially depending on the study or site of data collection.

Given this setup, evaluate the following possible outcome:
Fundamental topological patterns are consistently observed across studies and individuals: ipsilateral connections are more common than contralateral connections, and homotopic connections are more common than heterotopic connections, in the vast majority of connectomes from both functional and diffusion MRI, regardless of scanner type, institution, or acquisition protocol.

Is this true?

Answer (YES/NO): YES